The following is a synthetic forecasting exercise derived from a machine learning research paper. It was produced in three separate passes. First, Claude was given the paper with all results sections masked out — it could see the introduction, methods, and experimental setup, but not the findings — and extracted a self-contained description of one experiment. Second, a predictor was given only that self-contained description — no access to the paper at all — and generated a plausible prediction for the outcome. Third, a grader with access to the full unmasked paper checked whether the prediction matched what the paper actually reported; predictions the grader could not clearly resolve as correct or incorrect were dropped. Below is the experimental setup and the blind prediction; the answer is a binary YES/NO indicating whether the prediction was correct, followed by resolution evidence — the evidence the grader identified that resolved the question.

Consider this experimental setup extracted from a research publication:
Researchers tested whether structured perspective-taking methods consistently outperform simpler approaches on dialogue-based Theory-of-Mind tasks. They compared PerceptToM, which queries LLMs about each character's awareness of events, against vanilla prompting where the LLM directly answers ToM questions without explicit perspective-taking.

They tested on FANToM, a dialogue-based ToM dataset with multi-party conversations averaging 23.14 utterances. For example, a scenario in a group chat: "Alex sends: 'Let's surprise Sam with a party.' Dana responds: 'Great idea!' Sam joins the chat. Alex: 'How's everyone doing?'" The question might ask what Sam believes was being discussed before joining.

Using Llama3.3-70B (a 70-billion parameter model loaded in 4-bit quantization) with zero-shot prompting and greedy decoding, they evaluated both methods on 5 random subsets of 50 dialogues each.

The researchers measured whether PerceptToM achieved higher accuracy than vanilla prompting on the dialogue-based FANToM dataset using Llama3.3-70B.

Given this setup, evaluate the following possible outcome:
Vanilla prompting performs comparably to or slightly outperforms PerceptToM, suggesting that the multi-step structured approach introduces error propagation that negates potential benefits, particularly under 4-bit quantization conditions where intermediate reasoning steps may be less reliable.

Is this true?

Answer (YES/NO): NO